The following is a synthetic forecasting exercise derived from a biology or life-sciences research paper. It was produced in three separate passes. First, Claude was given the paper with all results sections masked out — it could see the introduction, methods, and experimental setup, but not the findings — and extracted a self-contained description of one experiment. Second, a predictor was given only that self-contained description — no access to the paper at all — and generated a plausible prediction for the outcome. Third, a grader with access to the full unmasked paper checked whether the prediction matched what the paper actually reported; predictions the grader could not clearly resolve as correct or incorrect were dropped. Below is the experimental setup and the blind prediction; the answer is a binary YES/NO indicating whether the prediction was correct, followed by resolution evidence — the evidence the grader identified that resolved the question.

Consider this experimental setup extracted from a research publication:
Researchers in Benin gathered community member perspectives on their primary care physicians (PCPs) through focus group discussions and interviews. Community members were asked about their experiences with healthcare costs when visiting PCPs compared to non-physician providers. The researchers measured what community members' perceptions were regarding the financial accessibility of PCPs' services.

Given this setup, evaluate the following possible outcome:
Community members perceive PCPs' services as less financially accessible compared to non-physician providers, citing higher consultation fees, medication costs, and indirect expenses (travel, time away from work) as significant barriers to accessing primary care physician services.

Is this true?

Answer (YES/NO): NO